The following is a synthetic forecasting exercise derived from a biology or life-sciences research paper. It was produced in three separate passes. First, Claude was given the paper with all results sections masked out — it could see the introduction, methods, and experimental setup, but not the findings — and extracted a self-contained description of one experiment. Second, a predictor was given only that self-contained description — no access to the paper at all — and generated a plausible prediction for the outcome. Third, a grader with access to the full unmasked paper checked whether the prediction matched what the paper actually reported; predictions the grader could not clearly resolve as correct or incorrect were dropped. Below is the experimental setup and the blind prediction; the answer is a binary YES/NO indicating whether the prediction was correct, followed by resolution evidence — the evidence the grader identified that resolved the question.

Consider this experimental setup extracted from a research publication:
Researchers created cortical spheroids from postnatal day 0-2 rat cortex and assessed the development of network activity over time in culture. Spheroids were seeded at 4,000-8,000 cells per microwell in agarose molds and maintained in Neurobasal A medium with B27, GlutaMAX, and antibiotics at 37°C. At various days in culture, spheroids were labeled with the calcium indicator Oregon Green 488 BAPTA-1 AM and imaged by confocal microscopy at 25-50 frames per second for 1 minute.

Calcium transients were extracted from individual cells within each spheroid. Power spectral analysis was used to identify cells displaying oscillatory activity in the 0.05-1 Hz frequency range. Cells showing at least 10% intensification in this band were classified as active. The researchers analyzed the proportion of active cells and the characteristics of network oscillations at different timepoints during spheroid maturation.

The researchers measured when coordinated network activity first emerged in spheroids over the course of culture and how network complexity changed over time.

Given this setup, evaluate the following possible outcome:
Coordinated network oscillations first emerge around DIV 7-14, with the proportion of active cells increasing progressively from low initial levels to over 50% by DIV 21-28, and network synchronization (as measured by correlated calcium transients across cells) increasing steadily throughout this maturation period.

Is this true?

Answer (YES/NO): NO